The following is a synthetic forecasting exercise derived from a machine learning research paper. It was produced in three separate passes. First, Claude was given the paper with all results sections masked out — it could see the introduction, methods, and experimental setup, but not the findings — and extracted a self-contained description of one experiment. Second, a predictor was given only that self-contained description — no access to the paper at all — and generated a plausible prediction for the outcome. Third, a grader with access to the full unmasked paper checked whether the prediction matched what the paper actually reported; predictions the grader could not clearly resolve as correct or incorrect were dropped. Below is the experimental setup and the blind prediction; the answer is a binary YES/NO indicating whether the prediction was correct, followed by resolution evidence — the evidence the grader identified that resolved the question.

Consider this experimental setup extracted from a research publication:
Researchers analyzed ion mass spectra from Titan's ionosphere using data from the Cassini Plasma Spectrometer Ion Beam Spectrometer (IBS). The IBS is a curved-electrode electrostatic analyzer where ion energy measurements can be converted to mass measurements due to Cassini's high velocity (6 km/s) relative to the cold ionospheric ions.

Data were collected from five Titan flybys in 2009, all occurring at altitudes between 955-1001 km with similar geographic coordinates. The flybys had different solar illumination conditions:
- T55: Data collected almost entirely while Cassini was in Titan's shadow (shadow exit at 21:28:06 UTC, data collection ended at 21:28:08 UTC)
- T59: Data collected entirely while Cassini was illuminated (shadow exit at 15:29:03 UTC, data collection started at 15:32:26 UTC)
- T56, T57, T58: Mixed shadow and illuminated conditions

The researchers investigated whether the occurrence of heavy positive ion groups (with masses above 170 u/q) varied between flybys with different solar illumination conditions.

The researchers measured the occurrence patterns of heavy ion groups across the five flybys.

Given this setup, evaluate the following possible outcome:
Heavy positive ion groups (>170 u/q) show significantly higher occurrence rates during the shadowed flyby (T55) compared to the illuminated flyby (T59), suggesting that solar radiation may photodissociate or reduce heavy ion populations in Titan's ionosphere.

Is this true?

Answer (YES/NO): NO